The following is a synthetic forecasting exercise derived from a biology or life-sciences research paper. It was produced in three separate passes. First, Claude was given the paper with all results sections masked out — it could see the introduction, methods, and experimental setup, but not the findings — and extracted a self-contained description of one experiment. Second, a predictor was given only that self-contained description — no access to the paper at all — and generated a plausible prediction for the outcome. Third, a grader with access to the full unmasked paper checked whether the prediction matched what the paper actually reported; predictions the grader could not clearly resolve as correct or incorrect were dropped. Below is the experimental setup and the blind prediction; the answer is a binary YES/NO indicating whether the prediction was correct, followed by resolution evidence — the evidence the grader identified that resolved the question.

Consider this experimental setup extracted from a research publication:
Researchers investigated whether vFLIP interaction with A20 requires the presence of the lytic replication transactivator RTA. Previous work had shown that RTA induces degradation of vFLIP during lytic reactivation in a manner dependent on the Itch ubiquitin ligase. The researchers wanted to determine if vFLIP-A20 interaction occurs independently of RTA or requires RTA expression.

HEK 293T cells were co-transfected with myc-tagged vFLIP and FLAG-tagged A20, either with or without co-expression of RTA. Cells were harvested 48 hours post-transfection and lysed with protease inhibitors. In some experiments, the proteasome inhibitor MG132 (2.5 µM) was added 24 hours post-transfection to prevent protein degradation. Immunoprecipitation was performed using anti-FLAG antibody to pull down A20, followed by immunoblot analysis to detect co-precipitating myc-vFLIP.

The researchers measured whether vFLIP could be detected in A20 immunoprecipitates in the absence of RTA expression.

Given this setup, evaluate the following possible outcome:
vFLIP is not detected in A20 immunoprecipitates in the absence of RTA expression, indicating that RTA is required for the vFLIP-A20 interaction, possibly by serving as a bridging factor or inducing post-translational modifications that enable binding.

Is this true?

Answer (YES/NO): NO